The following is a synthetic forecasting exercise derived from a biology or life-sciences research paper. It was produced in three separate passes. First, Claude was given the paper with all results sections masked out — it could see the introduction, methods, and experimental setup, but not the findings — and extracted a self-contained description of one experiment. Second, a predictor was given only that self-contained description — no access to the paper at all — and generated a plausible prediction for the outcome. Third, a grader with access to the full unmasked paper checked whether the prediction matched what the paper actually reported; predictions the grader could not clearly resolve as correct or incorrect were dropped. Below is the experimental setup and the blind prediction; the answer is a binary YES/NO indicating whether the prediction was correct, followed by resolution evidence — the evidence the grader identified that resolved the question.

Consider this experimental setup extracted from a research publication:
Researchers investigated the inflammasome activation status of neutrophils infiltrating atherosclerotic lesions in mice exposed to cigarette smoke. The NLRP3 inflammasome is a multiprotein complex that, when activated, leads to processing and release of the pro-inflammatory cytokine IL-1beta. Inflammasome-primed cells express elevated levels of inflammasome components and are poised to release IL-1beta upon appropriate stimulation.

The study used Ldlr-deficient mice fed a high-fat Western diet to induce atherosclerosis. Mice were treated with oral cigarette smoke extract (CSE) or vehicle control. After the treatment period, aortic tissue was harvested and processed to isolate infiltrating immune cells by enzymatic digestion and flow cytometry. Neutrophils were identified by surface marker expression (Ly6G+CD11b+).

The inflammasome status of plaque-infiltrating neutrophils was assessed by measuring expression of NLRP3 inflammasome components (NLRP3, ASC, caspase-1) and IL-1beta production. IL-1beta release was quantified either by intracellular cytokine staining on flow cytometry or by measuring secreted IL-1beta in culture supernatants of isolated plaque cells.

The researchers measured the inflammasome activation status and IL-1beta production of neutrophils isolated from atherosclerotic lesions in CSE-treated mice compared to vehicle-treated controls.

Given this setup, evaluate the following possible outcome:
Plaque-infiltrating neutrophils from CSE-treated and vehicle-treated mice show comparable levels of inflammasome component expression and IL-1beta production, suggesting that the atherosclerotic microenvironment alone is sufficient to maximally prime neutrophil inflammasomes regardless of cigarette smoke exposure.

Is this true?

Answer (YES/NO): NO